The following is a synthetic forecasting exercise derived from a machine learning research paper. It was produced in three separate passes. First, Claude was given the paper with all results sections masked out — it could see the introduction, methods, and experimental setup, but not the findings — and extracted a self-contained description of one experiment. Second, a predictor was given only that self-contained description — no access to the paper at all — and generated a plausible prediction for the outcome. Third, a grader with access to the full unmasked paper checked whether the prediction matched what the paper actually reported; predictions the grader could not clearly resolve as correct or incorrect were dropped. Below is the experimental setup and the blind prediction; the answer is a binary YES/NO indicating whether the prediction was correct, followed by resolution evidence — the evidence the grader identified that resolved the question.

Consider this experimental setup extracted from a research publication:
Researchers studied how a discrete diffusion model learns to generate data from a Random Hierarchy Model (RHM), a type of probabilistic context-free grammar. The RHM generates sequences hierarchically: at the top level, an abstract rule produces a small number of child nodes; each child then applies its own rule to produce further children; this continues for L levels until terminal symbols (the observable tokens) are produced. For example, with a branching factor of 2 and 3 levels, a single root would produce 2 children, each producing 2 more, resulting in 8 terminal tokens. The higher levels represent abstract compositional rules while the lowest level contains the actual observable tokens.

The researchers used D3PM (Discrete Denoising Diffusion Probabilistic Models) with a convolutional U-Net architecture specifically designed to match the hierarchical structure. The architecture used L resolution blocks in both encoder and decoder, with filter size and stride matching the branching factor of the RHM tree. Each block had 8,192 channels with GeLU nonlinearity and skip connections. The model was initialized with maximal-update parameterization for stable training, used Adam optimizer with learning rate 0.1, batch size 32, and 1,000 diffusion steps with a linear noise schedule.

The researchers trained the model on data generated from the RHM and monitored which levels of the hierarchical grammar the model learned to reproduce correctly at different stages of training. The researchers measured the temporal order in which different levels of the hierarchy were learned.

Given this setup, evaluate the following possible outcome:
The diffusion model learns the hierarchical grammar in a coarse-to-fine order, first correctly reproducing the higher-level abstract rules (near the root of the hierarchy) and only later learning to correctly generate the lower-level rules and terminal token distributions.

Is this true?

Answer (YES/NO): NO